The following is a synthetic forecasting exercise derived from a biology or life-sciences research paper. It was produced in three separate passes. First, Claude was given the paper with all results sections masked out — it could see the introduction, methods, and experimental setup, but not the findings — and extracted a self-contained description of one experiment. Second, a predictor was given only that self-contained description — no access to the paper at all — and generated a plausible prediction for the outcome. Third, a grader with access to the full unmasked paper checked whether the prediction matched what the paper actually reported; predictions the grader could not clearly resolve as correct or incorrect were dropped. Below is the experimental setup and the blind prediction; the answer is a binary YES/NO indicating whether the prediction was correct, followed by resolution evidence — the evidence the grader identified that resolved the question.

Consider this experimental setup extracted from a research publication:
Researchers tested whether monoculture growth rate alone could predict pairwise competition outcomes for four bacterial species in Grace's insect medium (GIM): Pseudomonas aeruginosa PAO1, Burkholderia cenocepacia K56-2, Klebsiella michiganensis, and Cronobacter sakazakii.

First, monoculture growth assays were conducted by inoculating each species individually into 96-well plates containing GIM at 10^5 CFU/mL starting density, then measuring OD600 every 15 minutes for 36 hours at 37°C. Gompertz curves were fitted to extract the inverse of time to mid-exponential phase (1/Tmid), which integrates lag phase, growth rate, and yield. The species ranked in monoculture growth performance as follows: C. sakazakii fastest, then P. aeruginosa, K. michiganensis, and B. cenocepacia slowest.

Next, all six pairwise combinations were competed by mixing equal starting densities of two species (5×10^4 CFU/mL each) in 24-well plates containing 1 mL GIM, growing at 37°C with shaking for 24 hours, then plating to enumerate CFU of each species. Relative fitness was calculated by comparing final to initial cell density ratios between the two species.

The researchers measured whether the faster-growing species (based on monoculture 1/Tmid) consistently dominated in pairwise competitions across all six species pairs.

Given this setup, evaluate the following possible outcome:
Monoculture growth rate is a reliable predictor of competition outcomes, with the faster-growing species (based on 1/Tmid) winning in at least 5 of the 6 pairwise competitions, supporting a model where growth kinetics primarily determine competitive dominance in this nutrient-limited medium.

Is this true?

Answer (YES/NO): NO